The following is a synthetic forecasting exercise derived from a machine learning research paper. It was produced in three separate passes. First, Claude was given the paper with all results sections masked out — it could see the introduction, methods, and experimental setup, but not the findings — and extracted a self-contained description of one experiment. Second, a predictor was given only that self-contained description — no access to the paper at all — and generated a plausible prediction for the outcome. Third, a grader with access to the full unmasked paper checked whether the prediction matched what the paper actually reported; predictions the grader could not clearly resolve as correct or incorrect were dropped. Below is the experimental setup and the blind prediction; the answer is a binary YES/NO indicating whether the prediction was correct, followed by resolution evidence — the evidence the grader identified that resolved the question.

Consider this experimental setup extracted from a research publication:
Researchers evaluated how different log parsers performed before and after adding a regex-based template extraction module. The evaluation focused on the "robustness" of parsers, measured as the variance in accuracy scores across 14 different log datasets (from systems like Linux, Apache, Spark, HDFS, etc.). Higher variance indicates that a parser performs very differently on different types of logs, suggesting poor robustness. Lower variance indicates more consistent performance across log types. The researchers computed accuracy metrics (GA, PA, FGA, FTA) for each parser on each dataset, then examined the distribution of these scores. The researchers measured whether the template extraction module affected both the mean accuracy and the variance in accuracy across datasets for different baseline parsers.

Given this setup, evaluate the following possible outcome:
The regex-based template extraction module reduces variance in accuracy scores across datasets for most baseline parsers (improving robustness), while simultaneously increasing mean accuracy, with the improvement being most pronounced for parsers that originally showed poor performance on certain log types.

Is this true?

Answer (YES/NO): YES